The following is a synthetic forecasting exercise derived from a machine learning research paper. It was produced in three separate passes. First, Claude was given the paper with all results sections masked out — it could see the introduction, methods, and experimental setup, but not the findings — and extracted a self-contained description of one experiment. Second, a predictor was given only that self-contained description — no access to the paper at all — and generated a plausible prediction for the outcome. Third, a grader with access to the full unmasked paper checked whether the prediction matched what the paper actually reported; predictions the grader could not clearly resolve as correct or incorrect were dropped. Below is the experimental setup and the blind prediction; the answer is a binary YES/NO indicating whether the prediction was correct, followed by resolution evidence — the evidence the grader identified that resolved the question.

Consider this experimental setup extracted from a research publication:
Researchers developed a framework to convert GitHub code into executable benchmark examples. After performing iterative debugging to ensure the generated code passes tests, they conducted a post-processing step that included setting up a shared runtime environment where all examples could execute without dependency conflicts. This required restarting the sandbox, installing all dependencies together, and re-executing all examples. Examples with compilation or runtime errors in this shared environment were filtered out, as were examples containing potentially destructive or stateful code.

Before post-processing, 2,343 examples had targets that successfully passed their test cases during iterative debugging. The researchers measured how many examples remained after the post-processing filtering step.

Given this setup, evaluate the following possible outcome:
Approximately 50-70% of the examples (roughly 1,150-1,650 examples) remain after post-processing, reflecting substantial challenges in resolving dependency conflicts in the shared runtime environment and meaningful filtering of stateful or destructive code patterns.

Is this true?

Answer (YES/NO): NO